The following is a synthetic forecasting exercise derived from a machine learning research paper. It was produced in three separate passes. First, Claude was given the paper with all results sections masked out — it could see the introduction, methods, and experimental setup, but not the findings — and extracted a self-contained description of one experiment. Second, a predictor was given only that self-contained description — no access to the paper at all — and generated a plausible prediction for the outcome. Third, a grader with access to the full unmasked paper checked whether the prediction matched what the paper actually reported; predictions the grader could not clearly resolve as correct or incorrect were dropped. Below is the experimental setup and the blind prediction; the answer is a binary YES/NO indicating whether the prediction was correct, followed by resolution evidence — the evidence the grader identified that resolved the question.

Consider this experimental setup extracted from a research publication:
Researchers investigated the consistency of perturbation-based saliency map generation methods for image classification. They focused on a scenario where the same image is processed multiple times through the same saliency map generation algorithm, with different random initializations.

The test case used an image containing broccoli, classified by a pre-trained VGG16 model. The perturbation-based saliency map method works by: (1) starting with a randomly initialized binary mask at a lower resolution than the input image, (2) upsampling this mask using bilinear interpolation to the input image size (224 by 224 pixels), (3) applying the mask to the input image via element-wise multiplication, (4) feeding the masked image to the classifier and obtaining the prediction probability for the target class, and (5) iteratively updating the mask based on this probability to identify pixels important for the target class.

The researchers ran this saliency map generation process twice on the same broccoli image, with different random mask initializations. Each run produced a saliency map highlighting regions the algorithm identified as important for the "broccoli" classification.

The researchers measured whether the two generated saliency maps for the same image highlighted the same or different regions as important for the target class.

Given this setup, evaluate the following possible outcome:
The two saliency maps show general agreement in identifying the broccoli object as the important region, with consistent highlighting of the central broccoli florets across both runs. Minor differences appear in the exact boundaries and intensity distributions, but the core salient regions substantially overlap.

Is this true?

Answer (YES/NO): NO